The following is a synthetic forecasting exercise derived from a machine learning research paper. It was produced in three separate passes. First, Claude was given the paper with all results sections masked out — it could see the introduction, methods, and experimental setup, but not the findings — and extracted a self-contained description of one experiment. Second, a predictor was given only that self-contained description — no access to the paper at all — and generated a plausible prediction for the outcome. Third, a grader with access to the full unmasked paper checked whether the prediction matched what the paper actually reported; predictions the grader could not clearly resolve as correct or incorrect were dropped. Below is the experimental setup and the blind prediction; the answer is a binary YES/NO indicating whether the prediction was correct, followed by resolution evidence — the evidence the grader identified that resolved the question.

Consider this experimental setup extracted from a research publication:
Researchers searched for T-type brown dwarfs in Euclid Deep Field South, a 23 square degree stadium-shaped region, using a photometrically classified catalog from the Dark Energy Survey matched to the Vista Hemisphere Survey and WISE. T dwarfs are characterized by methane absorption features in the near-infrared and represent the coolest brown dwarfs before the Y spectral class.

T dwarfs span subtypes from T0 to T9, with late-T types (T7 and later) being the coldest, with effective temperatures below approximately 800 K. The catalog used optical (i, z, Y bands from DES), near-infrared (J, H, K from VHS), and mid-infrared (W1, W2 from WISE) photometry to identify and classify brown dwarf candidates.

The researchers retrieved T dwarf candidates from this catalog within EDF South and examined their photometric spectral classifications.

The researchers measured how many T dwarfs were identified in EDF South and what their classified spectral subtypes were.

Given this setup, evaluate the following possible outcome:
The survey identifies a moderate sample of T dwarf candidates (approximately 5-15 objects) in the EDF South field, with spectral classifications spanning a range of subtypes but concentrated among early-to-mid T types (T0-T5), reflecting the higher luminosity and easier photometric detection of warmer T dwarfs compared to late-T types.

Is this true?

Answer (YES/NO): NO